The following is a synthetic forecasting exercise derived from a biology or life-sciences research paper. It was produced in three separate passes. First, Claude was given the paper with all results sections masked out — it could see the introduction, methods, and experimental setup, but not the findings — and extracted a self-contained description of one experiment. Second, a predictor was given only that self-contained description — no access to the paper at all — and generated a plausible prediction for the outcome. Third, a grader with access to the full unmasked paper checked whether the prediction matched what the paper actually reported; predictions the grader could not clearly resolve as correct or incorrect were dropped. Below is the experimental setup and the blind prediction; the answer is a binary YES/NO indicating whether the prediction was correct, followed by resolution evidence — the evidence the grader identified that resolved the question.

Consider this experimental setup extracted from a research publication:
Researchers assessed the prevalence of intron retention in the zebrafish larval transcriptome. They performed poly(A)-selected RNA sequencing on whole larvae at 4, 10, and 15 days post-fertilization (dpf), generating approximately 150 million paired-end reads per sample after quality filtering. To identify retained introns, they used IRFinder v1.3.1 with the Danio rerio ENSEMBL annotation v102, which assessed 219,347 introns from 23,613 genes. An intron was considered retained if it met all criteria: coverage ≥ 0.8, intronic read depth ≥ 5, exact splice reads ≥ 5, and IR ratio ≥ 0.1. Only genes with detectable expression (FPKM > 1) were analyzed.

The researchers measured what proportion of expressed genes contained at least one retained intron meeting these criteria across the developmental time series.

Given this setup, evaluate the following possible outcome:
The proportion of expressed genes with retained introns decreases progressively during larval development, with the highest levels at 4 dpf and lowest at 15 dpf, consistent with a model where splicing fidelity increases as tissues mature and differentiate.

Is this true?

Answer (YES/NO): NO